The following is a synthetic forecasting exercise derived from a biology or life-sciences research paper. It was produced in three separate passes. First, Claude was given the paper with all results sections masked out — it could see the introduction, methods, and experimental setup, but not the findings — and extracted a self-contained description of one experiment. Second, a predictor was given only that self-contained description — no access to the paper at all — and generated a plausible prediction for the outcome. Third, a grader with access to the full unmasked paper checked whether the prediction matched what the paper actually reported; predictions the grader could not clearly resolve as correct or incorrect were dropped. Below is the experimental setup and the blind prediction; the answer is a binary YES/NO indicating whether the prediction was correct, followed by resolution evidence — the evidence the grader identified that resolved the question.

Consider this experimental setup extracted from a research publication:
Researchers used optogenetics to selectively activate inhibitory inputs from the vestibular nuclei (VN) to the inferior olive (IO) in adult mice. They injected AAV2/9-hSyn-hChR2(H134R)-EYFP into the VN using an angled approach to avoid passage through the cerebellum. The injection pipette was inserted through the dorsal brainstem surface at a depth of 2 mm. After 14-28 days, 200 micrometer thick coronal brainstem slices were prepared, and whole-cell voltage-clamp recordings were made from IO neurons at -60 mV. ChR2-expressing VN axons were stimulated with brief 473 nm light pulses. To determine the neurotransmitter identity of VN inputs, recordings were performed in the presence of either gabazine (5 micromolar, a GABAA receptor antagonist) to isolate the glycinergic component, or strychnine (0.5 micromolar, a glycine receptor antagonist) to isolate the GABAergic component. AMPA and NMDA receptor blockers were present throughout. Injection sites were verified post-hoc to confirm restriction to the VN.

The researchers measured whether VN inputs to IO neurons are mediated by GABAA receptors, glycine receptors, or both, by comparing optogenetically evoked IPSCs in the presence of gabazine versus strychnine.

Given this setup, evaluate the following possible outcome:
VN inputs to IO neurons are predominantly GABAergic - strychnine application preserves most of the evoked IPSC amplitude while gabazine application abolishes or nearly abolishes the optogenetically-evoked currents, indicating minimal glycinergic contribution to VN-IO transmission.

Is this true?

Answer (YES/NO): NO